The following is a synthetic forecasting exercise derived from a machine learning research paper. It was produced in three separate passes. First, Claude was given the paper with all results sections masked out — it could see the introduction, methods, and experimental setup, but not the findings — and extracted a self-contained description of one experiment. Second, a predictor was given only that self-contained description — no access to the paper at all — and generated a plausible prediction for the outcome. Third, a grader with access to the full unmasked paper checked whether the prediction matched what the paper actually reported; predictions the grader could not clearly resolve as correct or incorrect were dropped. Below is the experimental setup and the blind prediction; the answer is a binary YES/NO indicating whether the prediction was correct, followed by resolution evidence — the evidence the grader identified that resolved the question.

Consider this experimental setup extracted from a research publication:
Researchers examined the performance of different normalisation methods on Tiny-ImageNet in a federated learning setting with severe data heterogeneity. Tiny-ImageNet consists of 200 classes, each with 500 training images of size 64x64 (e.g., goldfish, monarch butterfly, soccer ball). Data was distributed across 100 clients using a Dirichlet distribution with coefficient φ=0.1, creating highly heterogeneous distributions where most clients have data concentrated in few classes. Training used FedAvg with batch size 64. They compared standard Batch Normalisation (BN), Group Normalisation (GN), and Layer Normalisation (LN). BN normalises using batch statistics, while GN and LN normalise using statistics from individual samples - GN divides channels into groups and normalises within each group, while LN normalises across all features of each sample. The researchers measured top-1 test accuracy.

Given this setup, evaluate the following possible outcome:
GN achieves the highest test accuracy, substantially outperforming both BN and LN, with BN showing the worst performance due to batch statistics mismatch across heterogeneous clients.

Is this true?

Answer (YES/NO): NO